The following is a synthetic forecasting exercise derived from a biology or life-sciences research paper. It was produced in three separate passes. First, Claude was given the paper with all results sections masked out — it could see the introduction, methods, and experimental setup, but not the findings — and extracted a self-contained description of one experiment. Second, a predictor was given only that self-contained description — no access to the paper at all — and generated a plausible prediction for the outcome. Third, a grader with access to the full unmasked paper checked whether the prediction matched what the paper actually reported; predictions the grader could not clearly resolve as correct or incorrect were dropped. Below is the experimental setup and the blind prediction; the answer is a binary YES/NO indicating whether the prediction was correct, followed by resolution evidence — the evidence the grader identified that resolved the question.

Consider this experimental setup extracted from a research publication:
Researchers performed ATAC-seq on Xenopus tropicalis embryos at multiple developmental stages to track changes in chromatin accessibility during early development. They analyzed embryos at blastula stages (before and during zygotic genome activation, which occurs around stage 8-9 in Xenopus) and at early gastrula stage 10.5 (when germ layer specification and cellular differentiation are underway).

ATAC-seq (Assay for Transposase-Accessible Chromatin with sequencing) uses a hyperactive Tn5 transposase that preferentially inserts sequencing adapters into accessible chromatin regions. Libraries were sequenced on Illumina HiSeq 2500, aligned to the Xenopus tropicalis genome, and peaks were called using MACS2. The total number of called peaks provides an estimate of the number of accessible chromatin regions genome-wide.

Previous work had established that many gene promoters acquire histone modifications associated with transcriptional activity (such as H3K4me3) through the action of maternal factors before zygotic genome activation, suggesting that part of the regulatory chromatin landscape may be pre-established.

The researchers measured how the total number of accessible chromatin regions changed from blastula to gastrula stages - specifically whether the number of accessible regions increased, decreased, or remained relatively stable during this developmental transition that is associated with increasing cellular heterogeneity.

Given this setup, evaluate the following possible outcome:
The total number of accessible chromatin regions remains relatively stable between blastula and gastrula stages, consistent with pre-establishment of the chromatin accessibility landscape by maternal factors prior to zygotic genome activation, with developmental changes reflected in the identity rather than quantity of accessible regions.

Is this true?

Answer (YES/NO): NO